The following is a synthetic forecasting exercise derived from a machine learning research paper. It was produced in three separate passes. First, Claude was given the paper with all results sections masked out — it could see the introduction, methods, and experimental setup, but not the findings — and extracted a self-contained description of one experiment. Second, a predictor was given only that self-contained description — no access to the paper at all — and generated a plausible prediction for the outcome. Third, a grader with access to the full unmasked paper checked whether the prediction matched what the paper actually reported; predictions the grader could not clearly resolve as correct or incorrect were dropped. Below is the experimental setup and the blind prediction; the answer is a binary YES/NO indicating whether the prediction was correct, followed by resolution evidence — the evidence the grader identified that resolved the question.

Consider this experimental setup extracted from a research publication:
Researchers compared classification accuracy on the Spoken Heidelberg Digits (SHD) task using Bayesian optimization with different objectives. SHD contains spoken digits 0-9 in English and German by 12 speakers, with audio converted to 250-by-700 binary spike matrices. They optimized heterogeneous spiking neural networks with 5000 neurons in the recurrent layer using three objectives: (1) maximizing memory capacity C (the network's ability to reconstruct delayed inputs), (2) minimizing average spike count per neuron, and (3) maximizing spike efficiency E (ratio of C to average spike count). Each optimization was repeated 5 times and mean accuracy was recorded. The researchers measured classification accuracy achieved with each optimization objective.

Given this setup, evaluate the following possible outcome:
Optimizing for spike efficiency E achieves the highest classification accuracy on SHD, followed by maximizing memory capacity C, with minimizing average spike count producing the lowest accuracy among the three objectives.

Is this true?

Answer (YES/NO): YES